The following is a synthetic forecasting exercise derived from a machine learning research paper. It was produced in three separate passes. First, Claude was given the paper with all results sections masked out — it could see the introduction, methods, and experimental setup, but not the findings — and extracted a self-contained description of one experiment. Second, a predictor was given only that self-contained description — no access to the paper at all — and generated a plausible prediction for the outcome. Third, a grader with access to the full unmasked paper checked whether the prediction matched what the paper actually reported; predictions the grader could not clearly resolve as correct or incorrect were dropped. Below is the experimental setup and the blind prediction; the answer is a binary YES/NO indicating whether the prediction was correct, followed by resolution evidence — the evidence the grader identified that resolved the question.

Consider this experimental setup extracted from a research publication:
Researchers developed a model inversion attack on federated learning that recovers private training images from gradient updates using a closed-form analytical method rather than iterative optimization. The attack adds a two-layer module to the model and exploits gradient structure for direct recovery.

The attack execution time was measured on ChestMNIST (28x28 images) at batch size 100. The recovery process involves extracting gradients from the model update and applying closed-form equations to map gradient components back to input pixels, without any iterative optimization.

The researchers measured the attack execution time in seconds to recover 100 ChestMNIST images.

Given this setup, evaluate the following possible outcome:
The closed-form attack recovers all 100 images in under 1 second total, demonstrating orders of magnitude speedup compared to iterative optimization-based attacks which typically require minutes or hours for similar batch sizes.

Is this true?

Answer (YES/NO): YES